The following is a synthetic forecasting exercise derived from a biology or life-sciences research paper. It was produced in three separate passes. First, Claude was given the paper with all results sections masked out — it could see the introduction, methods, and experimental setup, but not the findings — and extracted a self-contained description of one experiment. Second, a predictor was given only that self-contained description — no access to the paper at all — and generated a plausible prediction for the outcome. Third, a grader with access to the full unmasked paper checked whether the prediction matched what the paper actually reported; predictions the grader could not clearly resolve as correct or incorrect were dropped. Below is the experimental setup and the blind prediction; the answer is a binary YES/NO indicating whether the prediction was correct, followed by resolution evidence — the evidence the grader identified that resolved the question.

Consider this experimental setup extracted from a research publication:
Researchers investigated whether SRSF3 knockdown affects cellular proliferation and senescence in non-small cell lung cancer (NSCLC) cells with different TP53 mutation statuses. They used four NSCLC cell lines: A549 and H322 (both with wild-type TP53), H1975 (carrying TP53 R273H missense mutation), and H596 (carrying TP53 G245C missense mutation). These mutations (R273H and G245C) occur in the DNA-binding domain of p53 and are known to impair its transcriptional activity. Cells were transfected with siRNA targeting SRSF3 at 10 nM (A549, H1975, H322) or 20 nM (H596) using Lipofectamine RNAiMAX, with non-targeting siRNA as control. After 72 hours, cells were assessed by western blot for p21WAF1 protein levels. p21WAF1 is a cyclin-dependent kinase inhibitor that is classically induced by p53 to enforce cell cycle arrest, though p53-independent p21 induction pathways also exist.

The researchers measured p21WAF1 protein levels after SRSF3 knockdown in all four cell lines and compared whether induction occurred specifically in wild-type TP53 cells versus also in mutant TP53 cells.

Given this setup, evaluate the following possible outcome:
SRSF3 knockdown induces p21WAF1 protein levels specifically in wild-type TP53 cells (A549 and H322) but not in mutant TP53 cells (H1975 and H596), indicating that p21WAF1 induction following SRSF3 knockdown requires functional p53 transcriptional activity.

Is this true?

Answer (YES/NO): NO